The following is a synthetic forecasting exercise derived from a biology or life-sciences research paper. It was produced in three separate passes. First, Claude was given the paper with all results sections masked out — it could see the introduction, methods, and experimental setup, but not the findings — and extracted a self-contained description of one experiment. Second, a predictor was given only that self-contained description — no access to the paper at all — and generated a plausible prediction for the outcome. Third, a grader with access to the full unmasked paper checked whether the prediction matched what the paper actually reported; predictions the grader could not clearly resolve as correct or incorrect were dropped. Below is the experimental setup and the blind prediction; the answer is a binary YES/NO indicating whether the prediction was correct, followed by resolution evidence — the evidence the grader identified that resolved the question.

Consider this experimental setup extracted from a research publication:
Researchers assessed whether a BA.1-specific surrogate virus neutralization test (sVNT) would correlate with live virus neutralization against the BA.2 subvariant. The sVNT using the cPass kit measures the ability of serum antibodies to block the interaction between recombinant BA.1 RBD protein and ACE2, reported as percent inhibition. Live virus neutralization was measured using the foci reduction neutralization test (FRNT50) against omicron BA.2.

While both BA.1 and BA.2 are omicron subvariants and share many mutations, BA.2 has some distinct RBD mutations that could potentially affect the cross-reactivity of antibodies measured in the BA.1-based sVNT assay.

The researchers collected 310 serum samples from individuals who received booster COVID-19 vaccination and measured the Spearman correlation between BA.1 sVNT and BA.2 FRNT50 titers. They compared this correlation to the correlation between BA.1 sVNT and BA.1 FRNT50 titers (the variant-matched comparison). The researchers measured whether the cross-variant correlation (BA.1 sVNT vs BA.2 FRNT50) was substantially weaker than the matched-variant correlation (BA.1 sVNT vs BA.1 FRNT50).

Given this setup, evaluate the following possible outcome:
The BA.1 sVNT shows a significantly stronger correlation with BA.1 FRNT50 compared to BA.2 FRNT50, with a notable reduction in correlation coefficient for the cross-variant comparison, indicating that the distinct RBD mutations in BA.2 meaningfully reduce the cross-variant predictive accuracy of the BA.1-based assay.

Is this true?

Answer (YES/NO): NO